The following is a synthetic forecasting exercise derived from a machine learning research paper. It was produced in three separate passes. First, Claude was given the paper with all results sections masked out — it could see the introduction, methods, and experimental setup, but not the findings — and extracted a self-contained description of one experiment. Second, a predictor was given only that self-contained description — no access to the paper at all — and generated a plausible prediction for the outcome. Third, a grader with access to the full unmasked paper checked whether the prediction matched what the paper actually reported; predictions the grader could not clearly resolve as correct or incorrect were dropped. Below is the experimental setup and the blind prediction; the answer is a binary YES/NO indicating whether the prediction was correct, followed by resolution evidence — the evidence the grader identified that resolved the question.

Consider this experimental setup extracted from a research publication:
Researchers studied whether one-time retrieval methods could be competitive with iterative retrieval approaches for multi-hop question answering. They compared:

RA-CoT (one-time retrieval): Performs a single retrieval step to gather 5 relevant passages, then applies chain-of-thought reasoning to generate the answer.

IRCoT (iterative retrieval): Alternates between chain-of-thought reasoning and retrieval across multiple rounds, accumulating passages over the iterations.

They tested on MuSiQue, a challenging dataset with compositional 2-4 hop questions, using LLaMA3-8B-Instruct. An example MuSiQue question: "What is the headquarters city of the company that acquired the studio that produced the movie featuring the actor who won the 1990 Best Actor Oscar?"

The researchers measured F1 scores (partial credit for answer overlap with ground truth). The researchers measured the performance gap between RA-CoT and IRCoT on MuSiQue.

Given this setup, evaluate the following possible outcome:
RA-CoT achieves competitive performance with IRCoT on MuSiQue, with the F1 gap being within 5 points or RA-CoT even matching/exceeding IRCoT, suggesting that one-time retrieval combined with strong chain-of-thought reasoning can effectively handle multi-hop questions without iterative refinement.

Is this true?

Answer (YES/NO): NO